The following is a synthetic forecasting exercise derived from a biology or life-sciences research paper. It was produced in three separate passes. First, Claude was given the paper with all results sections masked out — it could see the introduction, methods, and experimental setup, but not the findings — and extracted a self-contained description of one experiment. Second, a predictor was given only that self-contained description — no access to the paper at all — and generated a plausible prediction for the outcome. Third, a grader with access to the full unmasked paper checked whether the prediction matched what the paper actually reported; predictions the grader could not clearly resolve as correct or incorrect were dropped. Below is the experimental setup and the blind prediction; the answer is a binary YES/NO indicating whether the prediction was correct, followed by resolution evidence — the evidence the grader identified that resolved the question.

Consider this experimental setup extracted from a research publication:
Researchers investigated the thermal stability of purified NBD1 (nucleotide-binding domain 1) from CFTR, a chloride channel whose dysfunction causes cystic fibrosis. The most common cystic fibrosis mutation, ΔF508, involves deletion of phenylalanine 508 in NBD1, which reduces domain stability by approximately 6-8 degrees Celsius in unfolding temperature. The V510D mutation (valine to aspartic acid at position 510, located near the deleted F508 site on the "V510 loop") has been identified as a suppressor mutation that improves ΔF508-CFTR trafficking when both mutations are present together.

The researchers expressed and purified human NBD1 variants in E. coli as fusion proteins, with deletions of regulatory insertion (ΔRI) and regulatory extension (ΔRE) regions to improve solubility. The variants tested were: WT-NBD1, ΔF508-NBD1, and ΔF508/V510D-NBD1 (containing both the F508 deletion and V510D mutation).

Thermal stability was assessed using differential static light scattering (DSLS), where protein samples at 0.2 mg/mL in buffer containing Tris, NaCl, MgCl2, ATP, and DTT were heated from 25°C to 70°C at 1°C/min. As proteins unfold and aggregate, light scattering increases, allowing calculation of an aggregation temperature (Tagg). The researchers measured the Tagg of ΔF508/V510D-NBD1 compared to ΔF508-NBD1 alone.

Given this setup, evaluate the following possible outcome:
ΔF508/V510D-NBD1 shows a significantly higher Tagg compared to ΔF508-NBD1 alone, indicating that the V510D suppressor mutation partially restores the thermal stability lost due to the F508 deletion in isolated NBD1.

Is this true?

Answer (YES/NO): YES